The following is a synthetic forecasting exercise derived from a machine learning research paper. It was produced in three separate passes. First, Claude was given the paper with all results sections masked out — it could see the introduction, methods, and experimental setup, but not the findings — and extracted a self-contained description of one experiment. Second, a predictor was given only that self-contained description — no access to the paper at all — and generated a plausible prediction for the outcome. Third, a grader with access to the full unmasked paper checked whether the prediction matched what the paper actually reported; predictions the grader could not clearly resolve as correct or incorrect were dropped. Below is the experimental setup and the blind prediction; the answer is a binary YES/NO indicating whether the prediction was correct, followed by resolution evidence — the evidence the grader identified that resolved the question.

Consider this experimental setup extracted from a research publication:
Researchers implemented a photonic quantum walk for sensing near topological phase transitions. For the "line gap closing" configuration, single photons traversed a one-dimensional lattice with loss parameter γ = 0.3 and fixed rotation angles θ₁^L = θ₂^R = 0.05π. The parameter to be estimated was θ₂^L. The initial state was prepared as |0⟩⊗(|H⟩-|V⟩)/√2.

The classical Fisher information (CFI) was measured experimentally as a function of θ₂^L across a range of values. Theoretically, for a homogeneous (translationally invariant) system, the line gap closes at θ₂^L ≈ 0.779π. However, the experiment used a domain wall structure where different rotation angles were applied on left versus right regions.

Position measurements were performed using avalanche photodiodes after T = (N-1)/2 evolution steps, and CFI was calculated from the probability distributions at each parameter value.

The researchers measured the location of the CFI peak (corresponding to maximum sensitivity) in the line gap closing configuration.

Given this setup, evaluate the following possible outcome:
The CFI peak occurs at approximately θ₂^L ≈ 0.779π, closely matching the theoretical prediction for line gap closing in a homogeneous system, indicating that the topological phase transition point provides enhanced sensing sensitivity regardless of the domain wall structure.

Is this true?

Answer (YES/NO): NO